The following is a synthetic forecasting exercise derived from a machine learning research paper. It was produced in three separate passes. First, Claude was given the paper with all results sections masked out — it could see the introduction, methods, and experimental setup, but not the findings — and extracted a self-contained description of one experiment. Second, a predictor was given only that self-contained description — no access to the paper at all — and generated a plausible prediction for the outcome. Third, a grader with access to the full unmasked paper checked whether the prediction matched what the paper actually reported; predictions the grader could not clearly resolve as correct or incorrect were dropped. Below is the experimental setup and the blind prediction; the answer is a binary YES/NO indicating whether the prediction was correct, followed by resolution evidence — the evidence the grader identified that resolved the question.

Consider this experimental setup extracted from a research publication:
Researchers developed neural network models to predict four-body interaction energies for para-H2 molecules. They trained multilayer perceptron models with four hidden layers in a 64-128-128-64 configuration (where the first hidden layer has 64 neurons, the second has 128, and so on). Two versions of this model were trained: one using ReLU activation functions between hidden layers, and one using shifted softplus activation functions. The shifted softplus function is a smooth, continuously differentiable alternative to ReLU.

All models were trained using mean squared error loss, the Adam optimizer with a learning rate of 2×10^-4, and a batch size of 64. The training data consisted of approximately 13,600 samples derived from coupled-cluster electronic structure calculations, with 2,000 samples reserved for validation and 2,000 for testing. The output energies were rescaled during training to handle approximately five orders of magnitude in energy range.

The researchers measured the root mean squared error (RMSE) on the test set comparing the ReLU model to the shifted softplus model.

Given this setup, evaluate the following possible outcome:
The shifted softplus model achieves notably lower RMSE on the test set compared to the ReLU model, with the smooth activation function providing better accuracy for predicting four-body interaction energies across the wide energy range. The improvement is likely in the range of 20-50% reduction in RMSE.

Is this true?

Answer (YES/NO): YES